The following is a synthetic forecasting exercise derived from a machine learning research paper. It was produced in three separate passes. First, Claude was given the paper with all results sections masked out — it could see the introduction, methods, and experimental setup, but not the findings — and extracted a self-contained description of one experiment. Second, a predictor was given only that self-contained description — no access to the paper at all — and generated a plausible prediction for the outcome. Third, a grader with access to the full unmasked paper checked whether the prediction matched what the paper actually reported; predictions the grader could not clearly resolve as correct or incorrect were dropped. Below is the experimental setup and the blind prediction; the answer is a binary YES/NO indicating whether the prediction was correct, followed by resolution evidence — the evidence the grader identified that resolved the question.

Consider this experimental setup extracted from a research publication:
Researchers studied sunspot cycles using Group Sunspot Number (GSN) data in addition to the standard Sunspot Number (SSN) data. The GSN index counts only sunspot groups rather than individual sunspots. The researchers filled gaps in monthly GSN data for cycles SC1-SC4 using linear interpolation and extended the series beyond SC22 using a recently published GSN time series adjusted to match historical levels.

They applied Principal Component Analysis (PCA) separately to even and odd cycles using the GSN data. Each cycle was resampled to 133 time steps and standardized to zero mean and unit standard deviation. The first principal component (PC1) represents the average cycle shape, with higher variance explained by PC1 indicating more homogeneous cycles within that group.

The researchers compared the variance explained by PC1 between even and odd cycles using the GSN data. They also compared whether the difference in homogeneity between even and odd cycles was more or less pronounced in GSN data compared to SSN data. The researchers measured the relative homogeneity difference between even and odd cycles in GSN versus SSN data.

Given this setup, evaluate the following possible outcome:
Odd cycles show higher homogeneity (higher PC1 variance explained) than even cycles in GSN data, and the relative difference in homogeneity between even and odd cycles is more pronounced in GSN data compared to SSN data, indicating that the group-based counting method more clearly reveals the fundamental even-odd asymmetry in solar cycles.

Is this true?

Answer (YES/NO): NO